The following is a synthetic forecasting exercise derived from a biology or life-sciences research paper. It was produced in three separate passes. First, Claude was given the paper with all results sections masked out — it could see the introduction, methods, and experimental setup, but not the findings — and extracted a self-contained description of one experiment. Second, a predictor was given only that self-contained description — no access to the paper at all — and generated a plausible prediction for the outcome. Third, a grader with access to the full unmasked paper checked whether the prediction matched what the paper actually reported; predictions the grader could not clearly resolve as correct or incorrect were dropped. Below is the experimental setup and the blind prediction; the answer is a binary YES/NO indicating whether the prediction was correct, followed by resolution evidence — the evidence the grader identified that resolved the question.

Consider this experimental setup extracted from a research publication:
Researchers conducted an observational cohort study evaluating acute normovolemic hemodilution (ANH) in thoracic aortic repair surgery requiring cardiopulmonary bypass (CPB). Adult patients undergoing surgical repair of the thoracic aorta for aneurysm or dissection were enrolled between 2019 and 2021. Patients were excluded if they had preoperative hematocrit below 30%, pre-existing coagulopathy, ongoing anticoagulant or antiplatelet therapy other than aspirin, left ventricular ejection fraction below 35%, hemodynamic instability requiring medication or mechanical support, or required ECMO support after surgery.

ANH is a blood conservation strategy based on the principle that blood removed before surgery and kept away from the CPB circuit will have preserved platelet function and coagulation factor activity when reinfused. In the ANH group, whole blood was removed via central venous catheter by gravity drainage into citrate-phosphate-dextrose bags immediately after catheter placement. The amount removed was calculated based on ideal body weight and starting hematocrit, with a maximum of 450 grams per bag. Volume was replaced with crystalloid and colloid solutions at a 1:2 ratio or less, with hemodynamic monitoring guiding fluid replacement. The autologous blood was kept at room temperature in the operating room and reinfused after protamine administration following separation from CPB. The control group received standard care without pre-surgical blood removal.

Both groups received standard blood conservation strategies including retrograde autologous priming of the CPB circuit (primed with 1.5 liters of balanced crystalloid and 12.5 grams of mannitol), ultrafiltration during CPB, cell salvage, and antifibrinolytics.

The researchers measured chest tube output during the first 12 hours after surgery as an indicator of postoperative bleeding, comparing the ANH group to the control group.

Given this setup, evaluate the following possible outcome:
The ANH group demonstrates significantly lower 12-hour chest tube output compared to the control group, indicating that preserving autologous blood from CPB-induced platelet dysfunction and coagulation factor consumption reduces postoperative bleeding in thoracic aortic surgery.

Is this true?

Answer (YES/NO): NO